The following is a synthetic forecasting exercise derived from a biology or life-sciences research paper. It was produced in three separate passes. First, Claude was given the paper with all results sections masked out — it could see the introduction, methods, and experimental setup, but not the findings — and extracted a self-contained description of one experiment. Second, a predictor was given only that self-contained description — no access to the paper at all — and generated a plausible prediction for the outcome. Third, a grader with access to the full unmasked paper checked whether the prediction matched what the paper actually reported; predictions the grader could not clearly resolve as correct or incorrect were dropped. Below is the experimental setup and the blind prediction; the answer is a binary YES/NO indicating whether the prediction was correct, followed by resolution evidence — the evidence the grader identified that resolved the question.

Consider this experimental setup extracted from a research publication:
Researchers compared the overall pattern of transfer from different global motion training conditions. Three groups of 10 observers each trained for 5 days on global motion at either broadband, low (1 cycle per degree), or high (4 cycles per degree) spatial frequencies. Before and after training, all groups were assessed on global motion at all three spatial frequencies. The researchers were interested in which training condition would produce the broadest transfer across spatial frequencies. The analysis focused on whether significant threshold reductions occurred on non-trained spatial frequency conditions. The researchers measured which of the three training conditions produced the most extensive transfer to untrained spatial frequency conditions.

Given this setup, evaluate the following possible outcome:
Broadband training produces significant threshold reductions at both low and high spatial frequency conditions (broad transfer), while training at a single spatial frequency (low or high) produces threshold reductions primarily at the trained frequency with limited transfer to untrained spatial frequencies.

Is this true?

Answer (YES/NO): NO